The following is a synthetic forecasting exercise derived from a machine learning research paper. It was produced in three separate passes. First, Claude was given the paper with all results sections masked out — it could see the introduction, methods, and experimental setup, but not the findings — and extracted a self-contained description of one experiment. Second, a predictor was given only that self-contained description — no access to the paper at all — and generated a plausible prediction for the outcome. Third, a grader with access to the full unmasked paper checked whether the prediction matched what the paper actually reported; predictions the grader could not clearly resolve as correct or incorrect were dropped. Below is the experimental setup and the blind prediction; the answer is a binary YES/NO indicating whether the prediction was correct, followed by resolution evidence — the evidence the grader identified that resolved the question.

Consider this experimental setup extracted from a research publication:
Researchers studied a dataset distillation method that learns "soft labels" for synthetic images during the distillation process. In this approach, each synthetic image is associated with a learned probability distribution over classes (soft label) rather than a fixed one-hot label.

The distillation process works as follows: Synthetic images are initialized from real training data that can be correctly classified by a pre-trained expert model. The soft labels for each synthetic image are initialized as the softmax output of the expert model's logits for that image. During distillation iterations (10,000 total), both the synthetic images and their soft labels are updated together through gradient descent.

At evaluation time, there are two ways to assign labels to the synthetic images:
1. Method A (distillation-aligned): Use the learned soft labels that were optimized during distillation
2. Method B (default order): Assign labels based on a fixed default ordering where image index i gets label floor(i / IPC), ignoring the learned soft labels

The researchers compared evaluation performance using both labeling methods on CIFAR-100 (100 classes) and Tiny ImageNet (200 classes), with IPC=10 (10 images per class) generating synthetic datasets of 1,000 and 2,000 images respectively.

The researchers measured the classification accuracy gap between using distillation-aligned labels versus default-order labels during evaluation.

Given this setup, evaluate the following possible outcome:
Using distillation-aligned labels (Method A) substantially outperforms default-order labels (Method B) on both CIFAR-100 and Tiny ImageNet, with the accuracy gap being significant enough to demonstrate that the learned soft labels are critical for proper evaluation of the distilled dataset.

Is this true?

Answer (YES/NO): YES